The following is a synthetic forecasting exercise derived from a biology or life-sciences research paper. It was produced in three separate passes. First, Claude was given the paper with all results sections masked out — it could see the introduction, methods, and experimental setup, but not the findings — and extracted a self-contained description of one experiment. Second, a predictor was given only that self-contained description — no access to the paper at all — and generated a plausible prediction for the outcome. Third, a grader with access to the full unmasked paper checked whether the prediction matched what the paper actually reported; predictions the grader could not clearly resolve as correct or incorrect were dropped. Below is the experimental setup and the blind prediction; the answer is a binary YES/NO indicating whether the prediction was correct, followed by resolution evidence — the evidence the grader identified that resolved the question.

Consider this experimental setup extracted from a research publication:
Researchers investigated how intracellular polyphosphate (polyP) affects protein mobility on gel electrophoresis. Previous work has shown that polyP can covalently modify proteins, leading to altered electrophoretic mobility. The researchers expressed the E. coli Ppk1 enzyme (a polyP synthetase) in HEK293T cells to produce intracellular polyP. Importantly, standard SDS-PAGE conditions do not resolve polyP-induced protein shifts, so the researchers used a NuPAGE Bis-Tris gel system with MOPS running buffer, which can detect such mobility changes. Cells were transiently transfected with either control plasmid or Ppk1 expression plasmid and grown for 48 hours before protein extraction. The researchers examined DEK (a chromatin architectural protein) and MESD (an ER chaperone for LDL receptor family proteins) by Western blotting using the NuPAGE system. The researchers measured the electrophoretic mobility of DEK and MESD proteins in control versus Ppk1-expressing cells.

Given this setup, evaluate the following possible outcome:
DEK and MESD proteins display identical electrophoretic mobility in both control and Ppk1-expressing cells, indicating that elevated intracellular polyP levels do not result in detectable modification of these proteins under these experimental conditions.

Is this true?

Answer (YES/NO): NO